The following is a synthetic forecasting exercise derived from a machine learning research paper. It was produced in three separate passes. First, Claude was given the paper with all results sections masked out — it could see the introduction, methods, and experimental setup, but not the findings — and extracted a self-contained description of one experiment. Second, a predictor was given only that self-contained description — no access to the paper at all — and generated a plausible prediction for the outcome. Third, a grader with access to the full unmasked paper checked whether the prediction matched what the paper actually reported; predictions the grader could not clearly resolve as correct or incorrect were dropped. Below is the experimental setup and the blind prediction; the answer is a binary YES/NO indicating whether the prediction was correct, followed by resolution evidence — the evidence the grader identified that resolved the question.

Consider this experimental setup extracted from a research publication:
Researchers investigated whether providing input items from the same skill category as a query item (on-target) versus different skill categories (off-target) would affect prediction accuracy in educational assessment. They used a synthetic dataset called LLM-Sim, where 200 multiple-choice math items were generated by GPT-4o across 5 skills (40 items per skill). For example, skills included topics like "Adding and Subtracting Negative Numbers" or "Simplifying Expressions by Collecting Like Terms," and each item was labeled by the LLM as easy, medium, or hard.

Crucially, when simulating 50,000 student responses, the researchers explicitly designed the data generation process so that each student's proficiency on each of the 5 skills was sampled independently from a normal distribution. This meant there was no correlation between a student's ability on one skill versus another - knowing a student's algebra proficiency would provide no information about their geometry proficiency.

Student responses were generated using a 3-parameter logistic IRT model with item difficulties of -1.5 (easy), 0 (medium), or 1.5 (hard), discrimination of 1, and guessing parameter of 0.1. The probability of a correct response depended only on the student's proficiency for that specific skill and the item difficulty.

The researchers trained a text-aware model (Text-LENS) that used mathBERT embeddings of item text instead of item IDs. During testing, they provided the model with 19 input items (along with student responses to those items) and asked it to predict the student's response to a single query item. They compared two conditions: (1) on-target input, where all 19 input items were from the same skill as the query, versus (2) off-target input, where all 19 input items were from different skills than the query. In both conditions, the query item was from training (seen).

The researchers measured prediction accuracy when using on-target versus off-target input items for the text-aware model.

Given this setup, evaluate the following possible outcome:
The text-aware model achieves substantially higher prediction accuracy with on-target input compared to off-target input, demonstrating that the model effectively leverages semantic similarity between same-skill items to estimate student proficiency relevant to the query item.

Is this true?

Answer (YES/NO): YES